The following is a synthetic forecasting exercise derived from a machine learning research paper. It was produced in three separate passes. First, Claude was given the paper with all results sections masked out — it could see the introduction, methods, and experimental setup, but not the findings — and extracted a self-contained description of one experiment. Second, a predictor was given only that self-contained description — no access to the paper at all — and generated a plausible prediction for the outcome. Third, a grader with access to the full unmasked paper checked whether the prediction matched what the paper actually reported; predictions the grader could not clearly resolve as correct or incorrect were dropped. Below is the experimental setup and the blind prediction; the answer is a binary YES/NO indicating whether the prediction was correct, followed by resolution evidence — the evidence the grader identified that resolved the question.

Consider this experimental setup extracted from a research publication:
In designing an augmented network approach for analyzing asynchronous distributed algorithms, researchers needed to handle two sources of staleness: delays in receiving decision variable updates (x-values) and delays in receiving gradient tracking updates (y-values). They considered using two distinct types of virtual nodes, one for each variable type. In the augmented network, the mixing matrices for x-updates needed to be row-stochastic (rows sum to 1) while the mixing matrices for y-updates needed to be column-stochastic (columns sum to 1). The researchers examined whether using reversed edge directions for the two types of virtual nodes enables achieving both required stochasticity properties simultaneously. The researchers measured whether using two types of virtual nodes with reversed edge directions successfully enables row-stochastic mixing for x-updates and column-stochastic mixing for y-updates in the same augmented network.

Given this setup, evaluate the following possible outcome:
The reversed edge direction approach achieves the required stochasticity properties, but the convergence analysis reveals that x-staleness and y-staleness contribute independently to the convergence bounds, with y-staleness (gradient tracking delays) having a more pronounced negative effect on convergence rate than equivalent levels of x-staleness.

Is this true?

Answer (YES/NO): NO